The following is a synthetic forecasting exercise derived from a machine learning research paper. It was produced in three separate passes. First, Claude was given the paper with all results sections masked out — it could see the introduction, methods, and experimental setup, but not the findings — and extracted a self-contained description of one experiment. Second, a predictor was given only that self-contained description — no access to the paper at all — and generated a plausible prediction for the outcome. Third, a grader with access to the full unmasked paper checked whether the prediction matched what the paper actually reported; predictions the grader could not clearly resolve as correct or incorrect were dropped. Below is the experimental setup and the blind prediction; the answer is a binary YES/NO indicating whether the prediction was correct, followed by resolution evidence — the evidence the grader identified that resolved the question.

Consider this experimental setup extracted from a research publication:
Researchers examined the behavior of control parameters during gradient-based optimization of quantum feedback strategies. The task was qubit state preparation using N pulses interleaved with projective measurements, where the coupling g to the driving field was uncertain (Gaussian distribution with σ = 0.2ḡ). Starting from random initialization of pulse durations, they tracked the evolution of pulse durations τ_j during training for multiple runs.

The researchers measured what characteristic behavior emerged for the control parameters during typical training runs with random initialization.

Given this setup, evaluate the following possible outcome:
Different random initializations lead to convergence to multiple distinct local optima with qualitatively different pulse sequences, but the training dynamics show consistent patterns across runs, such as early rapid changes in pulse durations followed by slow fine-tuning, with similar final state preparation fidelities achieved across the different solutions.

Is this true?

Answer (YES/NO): NO